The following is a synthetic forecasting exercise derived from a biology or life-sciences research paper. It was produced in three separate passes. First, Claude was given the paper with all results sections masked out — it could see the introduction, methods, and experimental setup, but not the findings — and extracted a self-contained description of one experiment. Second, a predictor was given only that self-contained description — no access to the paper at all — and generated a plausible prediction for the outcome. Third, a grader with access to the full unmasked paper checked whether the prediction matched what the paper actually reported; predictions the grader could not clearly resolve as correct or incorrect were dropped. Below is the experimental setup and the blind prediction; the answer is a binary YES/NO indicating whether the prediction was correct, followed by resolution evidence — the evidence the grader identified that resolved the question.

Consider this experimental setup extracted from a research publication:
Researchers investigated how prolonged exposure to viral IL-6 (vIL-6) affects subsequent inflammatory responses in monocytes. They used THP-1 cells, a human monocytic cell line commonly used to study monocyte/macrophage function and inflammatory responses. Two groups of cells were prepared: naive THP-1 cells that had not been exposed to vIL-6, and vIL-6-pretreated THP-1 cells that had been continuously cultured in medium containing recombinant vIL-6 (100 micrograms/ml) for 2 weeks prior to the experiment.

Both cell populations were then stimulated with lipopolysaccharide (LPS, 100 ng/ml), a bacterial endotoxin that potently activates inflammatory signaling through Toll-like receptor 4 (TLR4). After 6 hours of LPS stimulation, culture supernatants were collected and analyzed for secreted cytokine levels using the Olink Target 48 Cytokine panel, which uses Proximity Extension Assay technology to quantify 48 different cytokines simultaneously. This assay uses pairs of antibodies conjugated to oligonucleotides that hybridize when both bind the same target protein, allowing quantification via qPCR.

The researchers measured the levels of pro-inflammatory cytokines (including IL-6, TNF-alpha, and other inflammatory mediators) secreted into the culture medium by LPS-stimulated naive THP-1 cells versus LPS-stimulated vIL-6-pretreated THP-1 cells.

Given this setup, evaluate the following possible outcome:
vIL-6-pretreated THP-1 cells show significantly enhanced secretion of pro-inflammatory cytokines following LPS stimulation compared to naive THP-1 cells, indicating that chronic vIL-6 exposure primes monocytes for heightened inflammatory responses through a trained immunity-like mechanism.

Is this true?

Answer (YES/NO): YES